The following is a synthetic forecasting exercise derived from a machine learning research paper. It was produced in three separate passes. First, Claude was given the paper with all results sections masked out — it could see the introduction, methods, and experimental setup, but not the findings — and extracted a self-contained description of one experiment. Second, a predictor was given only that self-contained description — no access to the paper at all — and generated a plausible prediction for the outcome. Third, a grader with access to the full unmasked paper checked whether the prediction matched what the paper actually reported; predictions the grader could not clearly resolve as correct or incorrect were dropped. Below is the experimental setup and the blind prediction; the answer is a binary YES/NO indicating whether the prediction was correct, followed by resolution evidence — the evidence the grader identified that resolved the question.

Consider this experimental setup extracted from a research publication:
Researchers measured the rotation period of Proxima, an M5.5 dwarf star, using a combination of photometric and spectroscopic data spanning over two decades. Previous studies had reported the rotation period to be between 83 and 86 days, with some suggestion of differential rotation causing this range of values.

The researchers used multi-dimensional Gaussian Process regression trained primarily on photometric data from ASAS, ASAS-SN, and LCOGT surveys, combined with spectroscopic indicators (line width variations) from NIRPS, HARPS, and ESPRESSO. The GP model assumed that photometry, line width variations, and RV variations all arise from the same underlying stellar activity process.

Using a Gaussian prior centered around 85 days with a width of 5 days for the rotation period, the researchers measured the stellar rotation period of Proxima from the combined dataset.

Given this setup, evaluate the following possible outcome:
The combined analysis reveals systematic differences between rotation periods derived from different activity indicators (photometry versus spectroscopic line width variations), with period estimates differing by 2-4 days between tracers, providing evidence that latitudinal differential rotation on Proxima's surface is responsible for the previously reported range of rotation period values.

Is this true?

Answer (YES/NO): NO